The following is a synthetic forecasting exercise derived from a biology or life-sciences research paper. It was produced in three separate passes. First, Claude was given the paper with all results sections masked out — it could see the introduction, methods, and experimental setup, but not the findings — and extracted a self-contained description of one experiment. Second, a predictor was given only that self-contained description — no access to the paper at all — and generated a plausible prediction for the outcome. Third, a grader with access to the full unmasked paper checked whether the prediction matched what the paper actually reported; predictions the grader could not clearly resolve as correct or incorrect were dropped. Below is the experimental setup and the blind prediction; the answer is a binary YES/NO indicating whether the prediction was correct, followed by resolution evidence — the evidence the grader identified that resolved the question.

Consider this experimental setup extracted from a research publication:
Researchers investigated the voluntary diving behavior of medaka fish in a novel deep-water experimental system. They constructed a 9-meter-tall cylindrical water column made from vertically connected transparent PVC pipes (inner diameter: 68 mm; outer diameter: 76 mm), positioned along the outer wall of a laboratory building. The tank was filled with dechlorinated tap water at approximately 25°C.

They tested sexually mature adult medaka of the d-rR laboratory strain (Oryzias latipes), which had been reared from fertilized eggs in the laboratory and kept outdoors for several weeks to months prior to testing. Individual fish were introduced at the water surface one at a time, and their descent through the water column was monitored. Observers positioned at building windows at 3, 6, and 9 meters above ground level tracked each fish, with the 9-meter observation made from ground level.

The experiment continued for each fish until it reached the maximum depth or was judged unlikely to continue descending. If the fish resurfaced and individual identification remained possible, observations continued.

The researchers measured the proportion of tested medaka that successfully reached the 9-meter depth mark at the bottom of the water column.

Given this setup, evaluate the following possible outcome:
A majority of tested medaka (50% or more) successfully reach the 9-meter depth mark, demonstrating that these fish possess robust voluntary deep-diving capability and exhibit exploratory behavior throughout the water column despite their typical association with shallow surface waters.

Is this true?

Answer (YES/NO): YES